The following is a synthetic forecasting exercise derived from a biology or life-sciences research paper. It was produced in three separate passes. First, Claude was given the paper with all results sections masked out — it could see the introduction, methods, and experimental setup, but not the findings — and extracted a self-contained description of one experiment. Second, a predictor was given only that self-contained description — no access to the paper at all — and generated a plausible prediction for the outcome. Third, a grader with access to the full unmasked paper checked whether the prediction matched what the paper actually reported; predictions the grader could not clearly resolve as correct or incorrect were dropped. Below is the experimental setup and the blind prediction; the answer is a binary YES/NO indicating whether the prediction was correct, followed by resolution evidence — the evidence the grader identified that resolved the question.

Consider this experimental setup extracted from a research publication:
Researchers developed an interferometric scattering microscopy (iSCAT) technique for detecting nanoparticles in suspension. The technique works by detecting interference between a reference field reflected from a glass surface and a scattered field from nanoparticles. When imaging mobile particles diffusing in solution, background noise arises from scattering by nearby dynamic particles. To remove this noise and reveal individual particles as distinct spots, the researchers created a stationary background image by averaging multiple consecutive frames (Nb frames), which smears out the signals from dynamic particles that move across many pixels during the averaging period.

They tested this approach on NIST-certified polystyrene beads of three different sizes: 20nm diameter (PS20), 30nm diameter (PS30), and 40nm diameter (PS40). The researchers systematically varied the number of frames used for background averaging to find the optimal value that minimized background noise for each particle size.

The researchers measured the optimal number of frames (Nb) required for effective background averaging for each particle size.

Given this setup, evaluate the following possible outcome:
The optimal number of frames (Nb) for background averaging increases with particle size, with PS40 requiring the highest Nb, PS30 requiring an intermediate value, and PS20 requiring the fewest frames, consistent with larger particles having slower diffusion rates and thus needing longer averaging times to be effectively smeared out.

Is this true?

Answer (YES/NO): YES